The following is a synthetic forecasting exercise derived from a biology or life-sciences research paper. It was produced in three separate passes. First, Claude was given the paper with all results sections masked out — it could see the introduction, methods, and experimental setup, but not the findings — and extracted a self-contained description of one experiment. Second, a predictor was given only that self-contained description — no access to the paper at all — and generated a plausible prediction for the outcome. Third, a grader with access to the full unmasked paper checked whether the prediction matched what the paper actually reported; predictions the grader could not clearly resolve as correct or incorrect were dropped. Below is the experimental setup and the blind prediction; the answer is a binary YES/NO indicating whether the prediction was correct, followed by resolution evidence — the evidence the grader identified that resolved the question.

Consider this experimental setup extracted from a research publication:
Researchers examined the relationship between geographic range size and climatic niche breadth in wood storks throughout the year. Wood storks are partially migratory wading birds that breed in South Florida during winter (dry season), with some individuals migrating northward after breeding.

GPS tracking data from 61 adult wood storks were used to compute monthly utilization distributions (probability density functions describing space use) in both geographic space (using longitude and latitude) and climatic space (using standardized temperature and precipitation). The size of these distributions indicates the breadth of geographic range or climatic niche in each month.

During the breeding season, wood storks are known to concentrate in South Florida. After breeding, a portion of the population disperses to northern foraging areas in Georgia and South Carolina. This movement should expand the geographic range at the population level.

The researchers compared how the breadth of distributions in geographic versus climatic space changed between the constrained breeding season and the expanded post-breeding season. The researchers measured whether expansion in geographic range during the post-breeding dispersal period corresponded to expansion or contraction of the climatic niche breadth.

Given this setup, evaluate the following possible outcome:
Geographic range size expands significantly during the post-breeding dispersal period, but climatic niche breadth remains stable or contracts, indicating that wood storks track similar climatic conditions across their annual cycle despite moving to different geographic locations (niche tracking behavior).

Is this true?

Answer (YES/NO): NO